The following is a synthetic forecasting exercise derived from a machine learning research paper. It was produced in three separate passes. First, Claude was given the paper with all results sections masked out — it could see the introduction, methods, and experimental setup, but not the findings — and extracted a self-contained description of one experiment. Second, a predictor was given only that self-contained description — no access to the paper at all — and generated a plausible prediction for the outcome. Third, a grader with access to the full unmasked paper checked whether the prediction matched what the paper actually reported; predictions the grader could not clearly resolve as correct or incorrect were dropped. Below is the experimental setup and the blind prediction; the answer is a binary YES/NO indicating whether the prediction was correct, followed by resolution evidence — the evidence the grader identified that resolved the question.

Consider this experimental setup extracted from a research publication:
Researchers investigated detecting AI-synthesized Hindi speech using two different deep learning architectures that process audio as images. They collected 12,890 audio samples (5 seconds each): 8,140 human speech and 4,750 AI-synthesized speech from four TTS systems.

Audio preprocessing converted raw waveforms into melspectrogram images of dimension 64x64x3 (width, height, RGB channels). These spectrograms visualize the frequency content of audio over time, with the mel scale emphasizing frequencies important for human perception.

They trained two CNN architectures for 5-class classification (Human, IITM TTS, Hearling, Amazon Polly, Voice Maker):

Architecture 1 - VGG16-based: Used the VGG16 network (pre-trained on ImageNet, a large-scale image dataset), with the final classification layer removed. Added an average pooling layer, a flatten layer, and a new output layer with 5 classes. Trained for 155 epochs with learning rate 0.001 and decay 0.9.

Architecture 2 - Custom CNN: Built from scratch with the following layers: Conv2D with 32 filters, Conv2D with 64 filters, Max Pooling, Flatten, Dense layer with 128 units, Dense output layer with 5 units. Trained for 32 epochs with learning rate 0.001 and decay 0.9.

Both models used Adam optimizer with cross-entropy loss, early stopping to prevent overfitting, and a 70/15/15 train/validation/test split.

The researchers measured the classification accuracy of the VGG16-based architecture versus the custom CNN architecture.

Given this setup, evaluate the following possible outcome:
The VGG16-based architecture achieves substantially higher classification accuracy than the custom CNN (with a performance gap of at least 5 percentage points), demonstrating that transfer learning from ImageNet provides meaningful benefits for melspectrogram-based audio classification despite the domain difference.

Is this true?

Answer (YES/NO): NO